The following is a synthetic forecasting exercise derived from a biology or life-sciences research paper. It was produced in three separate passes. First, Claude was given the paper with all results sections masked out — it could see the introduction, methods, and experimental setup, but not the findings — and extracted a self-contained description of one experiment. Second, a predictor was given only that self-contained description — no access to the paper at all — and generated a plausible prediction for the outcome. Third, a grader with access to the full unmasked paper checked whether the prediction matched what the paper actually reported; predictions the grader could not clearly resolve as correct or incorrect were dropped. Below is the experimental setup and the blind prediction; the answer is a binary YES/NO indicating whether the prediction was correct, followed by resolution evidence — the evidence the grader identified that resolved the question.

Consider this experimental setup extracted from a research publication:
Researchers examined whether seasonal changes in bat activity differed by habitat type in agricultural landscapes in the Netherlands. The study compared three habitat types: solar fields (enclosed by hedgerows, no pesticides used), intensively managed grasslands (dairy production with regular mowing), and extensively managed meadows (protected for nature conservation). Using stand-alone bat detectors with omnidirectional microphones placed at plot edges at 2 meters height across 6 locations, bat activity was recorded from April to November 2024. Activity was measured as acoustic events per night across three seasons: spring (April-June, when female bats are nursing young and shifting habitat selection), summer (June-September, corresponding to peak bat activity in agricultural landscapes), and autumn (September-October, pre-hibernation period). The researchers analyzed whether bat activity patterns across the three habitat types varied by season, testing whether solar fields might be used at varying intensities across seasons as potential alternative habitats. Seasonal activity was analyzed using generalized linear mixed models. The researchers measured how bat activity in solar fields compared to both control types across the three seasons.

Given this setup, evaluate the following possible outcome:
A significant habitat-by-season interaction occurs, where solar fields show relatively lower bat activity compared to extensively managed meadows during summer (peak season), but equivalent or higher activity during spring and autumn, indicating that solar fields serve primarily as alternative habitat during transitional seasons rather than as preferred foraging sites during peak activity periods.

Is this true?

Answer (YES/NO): NO